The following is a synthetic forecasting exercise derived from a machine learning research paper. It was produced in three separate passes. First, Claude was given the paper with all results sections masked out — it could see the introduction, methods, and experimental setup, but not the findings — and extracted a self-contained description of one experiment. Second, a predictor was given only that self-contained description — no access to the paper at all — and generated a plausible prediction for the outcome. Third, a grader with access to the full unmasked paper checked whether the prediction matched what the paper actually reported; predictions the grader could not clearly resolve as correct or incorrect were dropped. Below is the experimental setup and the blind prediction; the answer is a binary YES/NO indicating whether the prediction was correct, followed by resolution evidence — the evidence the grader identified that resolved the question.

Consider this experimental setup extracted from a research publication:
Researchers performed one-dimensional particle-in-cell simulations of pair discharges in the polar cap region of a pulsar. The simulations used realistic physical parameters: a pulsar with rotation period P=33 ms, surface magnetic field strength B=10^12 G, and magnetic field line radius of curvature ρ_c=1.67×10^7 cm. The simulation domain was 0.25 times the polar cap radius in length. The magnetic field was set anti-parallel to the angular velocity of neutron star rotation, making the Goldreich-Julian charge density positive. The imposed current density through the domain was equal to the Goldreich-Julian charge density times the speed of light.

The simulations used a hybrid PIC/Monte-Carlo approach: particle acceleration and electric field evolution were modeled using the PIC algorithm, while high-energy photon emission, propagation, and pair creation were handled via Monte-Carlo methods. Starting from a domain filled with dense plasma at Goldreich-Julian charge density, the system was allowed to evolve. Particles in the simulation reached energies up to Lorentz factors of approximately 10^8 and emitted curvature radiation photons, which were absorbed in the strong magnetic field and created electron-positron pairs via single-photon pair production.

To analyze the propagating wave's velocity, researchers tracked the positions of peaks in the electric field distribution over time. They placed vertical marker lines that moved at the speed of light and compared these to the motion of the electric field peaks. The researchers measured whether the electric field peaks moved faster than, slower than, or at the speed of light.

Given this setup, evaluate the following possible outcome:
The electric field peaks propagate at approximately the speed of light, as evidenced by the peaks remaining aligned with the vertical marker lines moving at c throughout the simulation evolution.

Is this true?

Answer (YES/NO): NO